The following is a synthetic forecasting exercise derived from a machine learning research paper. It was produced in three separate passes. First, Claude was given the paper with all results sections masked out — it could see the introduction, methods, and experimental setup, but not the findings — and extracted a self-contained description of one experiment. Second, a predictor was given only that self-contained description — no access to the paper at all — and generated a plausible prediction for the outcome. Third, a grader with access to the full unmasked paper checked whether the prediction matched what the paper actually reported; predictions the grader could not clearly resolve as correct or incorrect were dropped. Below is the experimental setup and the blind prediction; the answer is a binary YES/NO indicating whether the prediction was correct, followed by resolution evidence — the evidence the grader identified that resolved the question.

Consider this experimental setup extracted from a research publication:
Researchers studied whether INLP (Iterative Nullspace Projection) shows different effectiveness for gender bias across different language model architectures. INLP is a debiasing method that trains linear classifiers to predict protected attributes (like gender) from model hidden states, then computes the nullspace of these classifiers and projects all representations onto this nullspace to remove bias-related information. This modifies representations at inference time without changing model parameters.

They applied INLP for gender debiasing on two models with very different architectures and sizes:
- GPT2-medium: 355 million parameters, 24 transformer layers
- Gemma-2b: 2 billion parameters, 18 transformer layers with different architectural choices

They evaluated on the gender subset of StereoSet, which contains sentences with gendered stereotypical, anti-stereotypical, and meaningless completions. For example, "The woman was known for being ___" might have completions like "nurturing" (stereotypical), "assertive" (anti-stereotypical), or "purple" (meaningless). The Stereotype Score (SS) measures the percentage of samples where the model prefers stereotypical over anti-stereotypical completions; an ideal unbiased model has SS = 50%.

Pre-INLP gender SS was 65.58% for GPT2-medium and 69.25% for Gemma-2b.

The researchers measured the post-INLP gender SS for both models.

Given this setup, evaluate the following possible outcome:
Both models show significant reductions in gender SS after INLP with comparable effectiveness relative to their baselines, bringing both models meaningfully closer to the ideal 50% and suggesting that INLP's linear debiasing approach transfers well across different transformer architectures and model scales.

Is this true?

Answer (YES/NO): NO